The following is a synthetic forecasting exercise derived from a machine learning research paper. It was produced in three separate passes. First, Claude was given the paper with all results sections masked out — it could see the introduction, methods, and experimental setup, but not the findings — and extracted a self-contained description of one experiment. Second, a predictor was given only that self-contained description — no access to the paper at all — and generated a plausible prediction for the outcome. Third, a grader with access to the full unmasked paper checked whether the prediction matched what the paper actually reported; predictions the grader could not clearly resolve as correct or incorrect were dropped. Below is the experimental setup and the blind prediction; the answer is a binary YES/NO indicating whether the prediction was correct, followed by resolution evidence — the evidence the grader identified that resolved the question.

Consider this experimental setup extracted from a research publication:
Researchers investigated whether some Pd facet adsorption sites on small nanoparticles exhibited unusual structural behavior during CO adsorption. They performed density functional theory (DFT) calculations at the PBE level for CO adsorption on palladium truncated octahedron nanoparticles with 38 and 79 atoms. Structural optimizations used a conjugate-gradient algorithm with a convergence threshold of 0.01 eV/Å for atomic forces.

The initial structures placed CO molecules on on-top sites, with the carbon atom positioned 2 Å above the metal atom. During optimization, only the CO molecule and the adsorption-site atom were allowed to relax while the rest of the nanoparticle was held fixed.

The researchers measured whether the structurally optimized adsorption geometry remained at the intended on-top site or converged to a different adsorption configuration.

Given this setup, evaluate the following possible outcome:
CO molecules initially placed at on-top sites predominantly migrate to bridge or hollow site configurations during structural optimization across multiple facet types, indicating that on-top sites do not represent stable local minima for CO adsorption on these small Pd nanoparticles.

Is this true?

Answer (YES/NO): NO